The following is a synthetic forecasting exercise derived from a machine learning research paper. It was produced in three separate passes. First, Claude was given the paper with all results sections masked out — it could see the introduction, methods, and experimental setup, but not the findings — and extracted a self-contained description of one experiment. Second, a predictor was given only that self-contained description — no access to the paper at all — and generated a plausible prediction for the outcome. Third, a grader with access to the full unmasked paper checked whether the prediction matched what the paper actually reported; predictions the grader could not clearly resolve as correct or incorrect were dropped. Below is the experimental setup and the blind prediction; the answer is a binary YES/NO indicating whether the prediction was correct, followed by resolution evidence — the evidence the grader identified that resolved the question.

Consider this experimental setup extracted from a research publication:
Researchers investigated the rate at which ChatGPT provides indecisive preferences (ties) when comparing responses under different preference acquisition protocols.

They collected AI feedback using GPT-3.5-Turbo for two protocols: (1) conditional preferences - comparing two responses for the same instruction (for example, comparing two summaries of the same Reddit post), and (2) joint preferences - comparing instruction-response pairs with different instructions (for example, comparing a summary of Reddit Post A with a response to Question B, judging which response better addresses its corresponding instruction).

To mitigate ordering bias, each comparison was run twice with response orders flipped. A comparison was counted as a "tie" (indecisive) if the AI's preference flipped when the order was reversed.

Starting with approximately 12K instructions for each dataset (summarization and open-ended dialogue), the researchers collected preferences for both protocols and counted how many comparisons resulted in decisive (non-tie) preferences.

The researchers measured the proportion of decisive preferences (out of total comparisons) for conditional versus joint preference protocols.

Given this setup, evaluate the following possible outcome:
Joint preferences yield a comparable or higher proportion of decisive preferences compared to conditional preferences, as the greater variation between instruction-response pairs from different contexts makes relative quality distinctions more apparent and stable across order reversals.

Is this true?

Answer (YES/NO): NO